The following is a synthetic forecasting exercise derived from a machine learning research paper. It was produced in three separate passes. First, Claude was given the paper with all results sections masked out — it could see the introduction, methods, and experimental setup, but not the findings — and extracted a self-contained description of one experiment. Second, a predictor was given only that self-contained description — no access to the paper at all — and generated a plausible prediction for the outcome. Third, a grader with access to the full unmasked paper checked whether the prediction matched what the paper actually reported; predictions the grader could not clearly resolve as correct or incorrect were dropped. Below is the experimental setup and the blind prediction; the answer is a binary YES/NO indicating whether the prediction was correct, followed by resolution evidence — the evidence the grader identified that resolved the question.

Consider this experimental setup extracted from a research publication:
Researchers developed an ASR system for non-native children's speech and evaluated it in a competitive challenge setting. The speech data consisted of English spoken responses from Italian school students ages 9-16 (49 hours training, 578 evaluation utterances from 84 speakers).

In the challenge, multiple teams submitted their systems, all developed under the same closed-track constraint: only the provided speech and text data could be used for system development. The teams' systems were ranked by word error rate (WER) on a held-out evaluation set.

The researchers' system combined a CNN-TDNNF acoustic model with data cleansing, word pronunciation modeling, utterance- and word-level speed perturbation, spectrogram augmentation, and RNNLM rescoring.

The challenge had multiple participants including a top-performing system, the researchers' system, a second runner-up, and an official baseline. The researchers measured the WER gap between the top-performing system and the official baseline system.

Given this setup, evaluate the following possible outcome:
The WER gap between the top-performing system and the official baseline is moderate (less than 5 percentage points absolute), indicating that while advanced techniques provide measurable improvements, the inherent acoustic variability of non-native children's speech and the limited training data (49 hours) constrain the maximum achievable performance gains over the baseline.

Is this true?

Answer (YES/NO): NO